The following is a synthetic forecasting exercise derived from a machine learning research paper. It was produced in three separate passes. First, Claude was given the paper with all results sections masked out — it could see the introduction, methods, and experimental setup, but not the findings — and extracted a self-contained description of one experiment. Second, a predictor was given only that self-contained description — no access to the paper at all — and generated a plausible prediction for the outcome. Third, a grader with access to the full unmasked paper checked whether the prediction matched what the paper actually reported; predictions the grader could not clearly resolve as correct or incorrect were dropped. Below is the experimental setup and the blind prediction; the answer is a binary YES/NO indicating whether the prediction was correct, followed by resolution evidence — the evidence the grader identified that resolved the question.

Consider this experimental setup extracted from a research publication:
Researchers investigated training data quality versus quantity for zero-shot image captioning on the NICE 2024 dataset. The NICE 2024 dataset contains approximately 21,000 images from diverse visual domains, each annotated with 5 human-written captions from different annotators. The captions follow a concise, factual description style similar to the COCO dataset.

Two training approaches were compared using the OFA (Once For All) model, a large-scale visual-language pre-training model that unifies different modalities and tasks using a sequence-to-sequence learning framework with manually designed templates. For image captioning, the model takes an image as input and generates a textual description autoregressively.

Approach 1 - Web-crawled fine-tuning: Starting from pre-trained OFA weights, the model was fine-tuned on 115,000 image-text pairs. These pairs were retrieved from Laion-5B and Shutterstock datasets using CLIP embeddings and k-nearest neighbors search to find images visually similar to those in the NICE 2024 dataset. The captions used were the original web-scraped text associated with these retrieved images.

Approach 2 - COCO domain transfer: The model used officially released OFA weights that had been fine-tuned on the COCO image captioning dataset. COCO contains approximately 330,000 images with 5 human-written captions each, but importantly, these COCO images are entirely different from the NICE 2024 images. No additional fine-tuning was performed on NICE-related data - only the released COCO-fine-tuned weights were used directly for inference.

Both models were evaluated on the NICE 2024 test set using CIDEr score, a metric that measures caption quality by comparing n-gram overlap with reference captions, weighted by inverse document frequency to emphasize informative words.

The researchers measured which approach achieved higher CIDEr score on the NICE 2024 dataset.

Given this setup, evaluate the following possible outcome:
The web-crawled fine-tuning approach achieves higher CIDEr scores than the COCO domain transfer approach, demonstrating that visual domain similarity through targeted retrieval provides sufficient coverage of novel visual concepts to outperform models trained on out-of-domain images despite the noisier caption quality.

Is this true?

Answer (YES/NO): NO